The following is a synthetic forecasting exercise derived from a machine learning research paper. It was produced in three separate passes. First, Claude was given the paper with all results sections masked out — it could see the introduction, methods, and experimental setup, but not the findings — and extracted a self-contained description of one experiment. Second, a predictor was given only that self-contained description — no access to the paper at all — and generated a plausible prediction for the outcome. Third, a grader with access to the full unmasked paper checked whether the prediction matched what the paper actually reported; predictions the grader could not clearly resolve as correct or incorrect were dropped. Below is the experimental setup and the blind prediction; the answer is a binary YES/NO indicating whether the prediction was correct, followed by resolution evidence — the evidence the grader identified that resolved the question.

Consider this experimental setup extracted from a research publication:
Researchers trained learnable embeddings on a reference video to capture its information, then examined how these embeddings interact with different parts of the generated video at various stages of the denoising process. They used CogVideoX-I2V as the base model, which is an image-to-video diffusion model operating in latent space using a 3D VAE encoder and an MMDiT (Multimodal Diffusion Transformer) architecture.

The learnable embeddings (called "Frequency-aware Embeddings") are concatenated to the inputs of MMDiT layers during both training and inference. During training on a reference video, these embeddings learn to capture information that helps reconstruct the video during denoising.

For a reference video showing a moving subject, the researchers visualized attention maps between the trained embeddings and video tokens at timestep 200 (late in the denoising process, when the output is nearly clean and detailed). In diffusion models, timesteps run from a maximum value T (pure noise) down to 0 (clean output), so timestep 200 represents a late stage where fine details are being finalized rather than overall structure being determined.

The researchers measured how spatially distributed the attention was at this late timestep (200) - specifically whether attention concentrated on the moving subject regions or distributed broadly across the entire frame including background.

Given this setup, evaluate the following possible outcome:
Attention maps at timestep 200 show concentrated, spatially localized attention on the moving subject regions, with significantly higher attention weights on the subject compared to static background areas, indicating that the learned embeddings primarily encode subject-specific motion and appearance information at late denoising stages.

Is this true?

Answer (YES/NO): NO